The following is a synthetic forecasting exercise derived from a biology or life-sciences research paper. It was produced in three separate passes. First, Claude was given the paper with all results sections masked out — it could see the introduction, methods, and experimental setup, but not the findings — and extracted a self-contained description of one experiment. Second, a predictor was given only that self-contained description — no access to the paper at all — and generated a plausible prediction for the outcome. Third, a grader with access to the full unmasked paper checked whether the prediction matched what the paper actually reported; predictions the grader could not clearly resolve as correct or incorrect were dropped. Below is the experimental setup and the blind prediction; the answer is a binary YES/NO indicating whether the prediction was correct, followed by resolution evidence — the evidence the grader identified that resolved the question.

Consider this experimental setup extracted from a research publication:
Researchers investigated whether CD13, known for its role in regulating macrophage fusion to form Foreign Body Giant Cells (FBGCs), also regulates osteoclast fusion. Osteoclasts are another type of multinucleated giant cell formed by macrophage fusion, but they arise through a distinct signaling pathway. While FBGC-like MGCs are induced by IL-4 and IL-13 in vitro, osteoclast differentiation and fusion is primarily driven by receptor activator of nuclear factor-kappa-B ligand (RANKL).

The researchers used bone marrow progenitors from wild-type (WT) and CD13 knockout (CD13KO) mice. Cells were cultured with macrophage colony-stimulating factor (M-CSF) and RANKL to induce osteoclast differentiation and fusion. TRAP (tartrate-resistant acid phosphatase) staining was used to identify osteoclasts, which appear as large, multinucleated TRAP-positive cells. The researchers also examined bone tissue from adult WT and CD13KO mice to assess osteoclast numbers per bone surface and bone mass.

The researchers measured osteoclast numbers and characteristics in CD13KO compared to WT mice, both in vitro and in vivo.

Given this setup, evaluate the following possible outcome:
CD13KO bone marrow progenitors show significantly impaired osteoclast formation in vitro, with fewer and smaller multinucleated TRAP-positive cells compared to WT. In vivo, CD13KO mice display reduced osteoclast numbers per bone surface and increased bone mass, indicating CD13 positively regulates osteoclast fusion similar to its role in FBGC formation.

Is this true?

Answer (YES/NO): NO